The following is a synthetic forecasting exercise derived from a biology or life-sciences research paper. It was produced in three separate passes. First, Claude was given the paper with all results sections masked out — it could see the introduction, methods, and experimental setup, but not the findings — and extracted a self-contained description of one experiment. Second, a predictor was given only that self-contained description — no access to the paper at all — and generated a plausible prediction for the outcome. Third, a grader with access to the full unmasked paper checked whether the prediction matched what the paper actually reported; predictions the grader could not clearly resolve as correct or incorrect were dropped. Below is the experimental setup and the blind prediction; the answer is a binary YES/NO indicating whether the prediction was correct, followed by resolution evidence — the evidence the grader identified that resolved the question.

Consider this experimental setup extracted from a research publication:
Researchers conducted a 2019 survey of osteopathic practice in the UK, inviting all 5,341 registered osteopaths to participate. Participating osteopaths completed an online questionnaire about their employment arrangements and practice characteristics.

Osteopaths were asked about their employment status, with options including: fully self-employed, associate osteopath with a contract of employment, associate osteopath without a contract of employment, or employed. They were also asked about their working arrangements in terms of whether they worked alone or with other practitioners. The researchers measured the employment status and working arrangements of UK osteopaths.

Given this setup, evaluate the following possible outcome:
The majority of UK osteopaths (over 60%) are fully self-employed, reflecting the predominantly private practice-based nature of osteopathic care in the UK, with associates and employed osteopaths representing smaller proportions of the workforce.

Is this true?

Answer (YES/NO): YES